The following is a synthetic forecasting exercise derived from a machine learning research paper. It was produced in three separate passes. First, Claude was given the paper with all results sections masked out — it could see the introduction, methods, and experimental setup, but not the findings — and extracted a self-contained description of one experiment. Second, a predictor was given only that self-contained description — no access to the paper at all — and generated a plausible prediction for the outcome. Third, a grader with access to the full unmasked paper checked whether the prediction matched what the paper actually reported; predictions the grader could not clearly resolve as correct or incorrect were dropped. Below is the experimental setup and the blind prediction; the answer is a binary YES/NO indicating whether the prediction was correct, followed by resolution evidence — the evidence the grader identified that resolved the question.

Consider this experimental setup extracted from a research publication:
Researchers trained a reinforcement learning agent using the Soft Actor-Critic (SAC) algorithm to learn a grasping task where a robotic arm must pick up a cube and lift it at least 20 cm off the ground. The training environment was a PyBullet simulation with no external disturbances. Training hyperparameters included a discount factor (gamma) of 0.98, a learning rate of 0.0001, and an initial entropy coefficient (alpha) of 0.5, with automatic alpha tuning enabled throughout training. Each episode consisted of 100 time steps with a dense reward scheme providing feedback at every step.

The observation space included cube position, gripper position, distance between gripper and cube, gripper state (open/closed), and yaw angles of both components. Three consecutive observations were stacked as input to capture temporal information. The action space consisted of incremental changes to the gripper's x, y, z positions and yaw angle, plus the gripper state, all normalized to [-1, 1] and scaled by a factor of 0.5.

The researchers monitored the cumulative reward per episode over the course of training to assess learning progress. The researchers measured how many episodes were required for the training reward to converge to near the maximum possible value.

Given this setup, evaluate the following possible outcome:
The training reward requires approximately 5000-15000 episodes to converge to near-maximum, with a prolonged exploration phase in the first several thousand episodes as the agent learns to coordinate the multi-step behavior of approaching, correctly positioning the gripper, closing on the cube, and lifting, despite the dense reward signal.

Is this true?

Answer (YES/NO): YES